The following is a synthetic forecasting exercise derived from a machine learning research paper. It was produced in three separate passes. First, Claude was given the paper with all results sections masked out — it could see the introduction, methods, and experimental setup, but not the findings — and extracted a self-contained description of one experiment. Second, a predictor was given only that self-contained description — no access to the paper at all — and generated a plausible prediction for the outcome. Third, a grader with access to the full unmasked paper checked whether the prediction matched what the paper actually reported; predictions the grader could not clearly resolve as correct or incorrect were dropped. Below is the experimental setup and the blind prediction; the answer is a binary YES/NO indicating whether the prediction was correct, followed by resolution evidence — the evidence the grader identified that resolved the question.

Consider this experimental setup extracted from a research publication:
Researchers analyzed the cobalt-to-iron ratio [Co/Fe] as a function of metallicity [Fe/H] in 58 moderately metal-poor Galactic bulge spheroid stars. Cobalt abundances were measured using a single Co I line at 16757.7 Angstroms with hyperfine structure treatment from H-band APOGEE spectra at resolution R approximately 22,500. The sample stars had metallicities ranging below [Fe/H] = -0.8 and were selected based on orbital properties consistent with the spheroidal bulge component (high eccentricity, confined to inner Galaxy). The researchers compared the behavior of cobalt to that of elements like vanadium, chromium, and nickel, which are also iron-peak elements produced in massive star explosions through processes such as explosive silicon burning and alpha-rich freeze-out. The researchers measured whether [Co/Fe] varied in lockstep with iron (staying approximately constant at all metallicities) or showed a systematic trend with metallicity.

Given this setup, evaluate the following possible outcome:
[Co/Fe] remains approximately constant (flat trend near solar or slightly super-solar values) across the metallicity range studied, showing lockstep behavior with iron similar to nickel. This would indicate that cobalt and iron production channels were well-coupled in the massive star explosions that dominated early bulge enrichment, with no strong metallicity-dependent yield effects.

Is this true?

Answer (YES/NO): NO